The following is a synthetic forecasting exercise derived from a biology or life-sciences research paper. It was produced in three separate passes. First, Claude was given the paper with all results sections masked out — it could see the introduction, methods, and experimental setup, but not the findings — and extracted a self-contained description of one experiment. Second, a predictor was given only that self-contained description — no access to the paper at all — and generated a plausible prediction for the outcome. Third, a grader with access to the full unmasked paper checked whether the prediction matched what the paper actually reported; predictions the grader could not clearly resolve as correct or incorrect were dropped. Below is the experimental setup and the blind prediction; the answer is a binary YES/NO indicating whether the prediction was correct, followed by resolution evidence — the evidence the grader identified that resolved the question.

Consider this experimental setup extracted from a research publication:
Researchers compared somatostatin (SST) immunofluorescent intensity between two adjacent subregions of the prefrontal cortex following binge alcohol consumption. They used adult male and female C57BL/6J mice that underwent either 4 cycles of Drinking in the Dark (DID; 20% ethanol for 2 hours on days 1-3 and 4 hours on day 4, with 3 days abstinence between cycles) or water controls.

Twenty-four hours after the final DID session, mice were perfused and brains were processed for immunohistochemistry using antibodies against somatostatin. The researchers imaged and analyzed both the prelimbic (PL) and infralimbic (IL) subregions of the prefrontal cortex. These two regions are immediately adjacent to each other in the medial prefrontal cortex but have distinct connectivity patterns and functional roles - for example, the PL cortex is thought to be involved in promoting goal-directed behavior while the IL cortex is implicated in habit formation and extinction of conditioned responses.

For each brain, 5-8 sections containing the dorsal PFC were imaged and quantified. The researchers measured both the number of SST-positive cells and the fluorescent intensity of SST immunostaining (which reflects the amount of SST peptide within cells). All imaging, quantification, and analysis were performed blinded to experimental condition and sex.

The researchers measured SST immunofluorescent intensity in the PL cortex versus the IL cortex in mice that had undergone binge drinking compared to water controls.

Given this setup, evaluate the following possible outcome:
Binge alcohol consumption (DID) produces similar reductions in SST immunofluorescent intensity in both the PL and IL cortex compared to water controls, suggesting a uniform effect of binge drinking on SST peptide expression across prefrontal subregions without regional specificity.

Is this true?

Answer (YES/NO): NO